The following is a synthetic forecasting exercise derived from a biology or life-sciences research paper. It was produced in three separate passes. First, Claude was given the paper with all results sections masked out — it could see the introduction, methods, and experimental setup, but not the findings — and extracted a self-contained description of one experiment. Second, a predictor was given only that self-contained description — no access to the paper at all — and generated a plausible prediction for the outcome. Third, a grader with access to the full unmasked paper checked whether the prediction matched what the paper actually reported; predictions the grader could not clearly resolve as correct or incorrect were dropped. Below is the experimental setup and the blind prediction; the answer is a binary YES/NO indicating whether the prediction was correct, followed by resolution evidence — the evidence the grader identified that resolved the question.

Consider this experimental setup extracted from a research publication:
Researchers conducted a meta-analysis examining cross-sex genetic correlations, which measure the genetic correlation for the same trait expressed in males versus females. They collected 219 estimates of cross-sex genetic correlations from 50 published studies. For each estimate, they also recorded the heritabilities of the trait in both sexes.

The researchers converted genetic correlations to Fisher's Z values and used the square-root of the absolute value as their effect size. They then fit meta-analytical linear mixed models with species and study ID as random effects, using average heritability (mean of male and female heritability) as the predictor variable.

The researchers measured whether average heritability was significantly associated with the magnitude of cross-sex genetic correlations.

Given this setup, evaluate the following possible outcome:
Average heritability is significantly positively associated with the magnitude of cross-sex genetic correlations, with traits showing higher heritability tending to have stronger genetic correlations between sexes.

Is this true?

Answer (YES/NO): NO